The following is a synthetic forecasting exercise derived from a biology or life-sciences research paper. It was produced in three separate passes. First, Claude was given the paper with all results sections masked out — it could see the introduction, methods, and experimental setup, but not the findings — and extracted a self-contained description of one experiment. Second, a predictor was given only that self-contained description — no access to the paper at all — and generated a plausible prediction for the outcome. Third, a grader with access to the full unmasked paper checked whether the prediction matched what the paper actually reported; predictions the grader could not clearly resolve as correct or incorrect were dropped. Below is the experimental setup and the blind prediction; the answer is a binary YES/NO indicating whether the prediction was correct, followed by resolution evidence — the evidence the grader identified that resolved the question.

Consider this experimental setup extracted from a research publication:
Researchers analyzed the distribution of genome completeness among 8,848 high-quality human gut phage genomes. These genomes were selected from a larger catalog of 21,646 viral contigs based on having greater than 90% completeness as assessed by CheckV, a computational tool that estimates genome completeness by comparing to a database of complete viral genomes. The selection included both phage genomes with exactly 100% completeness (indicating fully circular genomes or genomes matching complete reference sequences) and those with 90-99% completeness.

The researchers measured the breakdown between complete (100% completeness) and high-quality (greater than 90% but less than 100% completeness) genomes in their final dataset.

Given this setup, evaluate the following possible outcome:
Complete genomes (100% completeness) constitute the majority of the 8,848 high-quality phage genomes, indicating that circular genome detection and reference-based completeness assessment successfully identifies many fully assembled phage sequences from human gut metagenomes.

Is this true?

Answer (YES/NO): YES